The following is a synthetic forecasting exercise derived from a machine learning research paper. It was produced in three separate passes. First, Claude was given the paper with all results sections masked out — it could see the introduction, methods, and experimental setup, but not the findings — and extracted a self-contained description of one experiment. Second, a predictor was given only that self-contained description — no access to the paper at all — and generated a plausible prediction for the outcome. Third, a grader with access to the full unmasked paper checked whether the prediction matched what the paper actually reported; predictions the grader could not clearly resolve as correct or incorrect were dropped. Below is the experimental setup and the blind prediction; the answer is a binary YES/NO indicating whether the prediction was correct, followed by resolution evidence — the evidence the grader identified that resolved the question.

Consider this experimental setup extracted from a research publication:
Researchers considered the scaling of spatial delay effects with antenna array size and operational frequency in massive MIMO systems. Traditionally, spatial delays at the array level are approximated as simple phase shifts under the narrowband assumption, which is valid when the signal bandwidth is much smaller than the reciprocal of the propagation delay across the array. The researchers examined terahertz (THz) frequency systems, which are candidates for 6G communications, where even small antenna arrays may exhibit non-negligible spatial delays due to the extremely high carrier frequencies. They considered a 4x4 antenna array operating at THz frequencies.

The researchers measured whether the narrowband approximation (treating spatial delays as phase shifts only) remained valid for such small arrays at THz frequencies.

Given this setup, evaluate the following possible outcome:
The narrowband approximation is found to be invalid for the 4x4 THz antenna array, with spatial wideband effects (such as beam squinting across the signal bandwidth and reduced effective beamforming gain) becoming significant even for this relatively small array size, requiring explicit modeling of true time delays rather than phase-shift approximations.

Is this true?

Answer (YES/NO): YES